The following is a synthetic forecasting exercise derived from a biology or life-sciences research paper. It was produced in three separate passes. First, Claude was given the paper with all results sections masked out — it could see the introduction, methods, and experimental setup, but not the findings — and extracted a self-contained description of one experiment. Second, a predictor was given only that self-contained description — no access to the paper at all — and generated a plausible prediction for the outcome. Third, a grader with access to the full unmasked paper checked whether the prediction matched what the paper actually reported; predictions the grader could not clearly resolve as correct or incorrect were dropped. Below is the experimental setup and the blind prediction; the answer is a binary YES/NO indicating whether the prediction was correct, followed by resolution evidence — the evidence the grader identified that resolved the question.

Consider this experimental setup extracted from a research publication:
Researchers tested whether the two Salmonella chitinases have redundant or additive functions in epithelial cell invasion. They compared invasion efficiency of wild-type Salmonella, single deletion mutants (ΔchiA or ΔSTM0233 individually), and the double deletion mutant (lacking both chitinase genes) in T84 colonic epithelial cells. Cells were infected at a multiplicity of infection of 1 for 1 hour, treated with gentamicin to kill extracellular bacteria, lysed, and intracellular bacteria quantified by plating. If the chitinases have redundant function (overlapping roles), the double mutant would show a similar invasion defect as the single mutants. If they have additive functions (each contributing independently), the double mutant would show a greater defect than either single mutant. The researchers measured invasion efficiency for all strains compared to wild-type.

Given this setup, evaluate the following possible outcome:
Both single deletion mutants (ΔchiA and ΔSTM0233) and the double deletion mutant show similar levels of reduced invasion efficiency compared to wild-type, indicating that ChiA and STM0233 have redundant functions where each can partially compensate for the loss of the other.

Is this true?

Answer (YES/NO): NO